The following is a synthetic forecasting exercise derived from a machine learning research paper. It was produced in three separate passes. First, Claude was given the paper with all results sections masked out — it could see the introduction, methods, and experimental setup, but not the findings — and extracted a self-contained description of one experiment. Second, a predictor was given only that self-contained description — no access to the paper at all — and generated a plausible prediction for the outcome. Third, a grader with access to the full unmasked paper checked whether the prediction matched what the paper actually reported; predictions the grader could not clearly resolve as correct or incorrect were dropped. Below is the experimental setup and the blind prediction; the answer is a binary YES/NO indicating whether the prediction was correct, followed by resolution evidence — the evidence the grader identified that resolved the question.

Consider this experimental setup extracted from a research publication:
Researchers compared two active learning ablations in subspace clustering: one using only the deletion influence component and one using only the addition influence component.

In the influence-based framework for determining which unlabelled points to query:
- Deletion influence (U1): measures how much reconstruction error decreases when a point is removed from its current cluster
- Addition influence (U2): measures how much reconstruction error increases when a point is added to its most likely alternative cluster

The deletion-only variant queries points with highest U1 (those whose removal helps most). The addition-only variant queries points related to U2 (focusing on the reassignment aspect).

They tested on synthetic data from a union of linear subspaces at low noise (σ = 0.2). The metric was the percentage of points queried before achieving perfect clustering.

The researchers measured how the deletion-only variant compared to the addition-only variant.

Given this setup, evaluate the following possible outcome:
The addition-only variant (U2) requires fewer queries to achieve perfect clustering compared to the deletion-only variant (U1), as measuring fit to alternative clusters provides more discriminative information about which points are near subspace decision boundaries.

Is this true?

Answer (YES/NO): YES